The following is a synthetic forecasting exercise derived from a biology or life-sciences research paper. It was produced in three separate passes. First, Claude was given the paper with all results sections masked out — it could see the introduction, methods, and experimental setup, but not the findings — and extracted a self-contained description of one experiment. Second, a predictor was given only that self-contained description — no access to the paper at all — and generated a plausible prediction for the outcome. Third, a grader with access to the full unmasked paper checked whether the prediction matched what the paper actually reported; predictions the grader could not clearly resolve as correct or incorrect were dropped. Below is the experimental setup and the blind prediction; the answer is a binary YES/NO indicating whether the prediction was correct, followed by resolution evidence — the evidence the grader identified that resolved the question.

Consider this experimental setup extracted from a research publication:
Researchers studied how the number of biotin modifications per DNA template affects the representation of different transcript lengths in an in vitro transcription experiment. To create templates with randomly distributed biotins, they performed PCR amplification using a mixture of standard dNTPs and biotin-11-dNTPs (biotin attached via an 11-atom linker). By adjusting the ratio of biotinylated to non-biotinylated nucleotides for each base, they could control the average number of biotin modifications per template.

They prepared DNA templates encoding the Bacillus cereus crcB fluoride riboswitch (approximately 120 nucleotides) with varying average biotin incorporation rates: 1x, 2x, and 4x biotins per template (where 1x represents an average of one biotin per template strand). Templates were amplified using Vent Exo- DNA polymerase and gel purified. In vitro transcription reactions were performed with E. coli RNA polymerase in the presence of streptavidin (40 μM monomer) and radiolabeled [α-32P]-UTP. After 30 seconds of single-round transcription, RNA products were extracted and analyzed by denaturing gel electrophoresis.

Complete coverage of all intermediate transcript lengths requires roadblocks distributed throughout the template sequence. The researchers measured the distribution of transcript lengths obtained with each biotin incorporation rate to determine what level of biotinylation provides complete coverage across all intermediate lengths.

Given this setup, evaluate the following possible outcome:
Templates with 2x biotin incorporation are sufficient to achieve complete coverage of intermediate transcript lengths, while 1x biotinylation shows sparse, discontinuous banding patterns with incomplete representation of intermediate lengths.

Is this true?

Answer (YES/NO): NO